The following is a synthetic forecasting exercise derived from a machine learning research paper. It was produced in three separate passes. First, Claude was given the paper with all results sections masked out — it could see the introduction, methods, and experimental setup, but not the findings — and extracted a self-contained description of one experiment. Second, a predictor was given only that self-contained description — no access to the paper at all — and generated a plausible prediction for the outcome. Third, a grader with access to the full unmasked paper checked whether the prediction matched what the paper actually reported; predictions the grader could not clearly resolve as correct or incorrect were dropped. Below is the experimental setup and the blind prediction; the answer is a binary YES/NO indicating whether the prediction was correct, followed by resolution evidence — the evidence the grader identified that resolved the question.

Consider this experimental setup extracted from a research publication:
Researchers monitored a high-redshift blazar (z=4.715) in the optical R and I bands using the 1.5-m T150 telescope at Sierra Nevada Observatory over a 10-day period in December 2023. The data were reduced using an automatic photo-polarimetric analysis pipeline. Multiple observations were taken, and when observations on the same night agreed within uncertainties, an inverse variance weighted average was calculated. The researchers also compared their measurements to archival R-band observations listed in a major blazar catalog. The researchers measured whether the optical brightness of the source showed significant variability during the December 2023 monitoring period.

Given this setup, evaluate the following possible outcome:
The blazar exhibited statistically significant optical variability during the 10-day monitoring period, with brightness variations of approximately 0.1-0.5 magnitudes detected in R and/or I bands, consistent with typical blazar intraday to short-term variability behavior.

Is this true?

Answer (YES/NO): NO